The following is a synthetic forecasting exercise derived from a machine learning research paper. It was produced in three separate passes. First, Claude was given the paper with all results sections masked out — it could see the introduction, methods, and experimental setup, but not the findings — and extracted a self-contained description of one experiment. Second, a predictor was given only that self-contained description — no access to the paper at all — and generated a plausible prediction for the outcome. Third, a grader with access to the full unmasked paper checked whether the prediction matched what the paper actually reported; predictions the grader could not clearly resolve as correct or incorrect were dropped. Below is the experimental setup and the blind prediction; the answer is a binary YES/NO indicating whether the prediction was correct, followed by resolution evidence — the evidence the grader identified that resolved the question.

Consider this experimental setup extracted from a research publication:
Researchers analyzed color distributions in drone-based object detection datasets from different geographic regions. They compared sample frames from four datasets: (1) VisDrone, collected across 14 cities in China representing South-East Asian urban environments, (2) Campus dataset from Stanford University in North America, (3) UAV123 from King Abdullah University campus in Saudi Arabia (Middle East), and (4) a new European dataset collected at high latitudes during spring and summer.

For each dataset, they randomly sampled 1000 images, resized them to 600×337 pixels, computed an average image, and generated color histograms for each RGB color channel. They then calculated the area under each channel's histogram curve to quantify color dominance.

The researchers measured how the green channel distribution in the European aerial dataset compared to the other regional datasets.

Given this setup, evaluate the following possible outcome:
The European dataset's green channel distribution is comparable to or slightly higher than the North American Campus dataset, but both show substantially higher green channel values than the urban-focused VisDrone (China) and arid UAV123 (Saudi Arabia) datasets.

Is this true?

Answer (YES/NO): NO